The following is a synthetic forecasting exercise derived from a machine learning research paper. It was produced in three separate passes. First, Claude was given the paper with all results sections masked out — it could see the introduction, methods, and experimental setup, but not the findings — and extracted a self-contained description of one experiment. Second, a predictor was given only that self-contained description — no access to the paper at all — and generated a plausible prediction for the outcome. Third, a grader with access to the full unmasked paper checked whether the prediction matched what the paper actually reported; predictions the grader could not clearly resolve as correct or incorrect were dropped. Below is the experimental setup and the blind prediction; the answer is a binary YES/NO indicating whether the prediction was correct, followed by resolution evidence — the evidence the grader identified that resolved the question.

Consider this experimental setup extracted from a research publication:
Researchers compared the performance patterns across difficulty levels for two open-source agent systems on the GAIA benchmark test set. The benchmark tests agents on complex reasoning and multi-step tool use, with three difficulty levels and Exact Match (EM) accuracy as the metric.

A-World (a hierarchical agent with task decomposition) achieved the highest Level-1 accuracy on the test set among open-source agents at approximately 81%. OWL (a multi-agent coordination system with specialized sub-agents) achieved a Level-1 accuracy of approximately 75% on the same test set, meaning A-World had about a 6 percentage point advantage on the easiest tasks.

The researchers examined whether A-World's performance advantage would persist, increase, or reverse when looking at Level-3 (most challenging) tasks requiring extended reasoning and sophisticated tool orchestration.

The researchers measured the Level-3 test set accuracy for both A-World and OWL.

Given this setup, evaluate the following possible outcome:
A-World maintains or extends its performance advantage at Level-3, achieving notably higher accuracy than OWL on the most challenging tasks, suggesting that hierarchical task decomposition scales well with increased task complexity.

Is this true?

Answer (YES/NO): NO